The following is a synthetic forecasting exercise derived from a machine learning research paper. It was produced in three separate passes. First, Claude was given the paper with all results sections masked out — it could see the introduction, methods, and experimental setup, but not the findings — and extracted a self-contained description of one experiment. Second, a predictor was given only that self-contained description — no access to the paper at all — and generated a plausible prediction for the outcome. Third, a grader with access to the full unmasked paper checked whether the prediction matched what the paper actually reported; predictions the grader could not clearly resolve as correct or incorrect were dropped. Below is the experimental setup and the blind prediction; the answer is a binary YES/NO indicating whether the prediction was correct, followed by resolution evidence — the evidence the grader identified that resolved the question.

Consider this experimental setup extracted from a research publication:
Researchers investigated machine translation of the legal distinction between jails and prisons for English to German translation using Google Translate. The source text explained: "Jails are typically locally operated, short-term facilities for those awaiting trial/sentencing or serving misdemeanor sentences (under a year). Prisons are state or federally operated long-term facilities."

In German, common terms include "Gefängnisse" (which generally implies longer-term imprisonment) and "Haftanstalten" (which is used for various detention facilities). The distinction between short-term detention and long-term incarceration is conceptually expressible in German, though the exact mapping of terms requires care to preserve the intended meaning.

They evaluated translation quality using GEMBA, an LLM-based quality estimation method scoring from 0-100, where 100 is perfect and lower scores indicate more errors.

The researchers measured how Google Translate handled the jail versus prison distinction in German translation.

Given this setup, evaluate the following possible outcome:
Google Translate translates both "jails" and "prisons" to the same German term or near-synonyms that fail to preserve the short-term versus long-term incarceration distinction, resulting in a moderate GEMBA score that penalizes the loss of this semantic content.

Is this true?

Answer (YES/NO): NO